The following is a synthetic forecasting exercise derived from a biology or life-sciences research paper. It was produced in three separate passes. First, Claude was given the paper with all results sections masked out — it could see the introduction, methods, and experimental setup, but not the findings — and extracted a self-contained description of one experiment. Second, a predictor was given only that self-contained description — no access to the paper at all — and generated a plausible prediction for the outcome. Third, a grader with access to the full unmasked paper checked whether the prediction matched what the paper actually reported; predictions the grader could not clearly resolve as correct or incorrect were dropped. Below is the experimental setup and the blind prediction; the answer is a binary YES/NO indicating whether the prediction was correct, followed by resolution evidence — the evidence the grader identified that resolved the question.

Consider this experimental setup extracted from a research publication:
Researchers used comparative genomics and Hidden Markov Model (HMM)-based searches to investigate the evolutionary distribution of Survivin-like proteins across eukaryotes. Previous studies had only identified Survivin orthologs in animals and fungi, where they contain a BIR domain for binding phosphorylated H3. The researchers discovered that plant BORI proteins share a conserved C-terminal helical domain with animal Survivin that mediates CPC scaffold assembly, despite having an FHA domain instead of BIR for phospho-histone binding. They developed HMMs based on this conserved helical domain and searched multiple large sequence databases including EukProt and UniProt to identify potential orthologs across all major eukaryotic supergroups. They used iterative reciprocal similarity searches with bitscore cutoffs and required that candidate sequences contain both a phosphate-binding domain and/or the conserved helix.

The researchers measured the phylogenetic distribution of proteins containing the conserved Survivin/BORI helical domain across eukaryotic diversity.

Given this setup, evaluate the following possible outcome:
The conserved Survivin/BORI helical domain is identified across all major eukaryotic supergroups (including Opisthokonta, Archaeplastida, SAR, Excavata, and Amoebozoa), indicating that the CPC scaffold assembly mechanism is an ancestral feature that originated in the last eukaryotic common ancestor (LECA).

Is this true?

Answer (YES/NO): YES